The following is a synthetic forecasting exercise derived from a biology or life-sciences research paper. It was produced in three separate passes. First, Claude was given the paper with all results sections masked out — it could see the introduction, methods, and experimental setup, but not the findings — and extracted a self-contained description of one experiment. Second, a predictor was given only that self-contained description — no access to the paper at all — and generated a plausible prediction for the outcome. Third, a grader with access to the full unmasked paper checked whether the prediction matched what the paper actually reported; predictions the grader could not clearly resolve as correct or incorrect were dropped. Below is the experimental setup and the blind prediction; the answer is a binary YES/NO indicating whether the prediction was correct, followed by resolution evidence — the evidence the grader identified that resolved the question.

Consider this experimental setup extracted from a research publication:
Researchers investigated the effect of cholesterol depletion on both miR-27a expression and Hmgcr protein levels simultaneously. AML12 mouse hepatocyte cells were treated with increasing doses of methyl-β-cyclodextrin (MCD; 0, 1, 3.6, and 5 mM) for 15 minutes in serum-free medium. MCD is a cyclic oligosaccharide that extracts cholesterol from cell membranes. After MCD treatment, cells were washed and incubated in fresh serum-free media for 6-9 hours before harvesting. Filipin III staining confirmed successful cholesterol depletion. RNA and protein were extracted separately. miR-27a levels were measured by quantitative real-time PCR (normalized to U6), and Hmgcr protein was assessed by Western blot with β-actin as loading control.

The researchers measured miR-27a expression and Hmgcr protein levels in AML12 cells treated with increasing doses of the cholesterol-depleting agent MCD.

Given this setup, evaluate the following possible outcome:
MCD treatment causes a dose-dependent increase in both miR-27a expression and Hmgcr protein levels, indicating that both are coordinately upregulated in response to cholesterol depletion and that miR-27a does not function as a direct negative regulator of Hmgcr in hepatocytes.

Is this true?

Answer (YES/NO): NO